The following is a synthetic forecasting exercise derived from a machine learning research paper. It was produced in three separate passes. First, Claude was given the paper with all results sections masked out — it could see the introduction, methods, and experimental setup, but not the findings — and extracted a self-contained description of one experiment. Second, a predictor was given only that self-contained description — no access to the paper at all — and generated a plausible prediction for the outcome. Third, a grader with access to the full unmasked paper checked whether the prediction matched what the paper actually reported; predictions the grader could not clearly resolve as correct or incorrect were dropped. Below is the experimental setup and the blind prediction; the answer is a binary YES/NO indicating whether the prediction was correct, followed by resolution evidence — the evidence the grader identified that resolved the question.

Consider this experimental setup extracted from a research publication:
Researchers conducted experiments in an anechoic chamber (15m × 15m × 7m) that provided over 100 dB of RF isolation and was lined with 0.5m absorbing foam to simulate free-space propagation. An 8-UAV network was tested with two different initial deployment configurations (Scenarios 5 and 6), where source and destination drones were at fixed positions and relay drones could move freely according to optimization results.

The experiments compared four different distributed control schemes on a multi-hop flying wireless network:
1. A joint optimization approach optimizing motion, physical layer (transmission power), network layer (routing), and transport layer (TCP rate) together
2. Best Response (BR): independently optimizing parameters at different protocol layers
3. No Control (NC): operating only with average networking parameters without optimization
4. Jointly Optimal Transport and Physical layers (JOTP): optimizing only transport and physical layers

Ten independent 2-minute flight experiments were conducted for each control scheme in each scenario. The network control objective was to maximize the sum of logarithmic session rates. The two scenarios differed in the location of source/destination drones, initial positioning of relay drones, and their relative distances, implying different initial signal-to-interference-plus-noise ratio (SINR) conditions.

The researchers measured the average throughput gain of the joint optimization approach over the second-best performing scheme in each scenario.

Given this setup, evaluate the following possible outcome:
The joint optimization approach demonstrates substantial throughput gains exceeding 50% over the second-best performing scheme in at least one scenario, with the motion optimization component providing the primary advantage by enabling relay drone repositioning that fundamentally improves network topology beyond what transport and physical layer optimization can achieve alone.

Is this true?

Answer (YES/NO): YES